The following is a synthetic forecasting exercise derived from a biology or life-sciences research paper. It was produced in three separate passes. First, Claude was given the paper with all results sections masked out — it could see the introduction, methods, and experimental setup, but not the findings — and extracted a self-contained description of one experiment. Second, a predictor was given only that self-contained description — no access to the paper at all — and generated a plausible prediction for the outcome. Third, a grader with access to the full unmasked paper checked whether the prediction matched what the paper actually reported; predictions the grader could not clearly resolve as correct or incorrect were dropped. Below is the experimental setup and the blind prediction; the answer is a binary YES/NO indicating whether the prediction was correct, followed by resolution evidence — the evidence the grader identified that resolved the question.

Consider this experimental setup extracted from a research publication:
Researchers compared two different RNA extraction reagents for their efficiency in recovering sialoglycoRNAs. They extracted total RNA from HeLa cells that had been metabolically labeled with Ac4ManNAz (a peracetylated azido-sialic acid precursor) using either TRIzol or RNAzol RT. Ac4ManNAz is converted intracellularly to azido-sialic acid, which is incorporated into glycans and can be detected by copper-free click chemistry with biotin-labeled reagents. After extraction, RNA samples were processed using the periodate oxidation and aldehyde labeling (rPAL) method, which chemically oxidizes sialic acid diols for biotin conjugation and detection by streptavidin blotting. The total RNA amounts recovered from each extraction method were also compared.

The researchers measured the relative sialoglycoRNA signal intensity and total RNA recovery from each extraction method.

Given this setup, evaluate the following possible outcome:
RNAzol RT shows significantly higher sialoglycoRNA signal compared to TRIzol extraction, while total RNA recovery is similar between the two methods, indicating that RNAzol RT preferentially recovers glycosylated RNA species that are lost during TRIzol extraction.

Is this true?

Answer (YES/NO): YES